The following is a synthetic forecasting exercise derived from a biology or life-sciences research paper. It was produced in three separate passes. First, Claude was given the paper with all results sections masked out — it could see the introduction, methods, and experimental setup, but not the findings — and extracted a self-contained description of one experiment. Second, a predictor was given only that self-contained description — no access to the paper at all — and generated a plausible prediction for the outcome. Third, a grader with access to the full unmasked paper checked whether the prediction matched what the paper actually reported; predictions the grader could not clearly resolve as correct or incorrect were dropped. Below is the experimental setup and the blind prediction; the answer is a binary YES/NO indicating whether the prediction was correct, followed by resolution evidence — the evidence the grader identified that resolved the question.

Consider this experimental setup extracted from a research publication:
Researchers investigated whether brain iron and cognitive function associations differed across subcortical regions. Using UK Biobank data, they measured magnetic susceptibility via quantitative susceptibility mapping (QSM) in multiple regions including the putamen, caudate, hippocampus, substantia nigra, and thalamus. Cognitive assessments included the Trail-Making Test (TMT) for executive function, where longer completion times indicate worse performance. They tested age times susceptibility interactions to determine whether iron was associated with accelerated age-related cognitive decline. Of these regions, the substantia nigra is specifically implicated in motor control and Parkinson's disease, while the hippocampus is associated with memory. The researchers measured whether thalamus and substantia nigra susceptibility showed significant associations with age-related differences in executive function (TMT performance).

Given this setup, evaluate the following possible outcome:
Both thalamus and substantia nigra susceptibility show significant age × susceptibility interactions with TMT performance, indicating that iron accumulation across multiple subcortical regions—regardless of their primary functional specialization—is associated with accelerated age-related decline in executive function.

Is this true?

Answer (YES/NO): NO